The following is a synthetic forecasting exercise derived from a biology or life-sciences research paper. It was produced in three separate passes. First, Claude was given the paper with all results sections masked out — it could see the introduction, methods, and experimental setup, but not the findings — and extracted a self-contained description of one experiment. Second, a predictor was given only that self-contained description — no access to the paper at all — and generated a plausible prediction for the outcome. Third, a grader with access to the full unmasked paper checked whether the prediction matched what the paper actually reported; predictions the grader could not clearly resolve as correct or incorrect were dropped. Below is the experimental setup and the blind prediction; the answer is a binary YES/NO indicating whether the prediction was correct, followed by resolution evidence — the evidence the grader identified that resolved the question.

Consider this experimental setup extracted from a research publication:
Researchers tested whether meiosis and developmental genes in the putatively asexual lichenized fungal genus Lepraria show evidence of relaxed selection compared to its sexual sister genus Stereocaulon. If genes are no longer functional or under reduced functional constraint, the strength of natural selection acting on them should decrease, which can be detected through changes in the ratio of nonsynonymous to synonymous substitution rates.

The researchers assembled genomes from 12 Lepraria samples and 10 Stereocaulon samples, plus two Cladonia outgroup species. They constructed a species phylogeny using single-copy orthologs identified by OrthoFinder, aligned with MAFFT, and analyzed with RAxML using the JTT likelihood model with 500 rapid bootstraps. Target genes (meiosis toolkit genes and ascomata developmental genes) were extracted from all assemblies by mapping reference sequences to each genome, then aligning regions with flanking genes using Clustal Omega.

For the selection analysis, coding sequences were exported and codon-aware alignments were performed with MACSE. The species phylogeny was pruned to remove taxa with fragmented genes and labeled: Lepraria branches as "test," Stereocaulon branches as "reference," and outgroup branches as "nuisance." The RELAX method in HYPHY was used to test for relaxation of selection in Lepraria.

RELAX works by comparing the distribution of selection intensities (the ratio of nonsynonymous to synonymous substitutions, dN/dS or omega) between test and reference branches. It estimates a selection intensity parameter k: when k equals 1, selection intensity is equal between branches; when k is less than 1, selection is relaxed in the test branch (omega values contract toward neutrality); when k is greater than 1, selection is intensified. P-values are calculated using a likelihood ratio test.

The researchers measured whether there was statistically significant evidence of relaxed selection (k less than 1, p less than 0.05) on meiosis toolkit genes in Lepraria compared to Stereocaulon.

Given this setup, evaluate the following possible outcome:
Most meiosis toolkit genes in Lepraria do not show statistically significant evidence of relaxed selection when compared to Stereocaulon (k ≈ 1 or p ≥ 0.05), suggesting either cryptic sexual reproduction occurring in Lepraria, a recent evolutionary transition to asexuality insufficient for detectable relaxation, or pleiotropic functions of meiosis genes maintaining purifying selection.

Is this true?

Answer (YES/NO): YES